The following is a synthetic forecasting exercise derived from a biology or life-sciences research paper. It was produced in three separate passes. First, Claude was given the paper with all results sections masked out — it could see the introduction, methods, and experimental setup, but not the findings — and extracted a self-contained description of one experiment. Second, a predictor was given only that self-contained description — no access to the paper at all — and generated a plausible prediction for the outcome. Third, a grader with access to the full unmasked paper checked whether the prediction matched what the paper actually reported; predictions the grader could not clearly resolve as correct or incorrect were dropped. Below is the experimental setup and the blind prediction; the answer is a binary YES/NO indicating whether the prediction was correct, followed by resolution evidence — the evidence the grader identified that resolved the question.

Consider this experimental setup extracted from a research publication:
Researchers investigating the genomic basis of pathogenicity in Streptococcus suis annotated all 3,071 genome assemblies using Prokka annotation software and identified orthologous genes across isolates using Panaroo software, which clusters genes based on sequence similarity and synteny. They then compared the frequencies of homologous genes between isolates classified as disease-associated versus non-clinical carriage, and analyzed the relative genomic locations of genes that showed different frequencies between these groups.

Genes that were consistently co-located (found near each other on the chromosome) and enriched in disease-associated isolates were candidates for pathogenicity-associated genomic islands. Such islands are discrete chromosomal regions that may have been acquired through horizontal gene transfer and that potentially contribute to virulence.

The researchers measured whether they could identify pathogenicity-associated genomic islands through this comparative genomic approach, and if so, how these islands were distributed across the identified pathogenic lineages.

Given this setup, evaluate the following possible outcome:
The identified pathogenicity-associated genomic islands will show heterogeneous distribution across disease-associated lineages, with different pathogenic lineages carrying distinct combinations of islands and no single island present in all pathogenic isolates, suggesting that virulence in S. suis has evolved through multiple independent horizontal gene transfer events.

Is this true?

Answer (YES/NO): NO